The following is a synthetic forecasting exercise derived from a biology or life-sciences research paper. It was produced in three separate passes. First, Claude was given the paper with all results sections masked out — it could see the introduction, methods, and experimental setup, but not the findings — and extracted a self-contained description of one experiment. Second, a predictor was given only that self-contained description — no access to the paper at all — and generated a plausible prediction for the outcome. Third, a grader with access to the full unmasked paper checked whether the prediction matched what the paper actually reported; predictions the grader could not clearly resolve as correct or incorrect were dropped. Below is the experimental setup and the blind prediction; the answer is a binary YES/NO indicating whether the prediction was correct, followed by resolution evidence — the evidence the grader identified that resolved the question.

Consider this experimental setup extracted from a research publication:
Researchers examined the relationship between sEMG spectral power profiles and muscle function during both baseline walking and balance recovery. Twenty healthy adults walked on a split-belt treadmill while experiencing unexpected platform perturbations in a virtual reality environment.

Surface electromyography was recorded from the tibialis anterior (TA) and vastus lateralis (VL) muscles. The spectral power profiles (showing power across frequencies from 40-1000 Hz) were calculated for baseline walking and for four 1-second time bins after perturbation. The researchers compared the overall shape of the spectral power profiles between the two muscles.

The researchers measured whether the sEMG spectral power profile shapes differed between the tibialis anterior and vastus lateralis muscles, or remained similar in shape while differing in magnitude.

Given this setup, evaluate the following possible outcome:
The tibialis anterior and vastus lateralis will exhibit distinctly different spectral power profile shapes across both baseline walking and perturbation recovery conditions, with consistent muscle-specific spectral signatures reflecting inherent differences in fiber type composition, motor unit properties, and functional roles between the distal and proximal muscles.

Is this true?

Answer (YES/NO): NO